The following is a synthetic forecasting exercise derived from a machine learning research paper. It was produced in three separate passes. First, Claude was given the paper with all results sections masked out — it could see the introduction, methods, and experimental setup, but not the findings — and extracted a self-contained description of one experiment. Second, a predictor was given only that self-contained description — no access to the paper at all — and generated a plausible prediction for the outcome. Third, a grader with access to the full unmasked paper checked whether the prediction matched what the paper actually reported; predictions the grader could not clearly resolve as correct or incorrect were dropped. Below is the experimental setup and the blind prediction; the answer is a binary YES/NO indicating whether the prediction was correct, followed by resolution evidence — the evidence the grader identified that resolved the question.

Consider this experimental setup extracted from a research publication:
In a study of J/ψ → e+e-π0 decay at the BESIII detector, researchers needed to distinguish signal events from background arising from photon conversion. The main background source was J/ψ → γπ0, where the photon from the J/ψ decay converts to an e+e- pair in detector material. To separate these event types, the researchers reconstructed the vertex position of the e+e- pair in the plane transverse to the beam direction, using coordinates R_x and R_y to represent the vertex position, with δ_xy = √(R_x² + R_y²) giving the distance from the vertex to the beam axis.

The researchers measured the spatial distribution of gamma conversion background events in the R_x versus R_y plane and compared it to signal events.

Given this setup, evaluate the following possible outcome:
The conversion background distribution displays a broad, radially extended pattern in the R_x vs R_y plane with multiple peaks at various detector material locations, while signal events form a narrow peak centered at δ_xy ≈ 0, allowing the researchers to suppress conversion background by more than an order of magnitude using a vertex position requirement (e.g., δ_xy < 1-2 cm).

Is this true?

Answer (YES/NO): NO